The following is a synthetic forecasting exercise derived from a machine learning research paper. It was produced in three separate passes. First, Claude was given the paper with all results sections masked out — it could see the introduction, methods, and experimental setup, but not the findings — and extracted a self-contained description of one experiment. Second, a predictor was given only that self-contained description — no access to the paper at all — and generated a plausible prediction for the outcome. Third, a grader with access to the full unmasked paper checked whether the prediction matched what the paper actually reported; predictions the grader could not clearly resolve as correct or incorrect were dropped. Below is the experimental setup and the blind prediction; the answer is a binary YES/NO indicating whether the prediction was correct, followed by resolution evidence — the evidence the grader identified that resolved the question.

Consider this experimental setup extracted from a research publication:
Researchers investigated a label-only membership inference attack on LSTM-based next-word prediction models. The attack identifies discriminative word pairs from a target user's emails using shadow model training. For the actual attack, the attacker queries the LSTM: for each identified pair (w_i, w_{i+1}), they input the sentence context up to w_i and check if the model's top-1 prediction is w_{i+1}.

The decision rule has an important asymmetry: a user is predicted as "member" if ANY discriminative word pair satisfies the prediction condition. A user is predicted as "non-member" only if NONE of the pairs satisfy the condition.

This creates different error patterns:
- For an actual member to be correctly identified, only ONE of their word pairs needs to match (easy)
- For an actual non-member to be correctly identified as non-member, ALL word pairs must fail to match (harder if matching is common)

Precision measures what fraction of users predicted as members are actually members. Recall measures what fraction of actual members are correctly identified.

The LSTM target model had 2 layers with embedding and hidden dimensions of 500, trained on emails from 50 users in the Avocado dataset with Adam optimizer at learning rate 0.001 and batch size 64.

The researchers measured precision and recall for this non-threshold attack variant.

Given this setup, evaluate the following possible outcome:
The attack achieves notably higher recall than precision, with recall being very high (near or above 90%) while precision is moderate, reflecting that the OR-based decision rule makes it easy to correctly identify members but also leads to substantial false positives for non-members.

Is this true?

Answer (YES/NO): NO